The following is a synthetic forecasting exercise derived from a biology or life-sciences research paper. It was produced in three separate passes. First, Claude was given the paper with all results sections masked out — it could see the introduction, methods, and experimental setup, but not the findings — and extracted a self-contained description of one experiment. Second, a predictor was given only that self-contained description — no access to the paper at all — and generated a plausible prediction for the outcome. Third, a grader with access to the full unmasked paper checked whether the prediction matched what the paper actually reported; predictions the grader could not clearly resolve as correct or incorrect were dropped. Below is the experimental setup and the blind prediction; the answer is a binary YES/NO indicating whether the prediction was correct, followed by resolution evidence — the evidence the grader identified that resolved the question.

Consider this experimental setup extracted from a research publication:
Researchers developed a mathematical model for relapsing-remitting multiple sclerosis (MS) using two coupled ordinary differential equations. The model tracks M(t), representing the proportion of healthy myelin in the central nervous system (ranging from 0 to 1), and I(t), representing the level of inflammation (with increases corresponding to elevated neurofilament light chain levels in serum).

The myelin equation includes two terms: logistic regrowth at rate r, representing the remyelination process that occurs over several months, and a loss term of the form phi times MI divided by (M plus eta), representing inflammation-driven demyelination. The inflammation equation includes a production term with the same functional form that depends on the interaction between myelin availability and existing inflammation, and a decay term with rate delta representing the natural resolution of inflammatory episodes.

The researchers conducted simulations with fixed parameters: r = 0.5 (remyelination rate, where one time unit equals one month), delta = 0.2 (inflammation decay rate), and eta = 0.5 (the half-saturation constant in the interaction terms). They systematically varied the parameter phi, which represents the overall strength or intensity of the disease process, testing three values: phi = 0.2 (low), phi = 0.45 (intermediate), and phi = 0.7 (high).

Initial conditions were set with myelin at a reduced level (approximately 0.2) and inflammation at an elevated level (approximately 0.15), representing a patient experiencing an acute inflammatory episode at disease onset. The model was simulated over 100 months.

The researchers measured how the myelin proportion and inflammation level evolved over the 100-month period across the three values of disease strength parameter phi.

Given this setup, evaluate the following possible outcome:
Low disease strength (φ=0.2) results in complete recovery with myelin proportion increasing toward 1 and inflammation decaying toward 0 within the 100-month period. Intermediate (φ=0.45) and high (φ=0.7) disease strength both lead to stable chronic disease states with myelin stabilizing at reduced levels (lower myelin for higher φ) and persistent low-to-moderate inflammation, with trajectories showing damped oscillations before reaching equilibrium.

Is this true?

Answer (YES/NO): NO